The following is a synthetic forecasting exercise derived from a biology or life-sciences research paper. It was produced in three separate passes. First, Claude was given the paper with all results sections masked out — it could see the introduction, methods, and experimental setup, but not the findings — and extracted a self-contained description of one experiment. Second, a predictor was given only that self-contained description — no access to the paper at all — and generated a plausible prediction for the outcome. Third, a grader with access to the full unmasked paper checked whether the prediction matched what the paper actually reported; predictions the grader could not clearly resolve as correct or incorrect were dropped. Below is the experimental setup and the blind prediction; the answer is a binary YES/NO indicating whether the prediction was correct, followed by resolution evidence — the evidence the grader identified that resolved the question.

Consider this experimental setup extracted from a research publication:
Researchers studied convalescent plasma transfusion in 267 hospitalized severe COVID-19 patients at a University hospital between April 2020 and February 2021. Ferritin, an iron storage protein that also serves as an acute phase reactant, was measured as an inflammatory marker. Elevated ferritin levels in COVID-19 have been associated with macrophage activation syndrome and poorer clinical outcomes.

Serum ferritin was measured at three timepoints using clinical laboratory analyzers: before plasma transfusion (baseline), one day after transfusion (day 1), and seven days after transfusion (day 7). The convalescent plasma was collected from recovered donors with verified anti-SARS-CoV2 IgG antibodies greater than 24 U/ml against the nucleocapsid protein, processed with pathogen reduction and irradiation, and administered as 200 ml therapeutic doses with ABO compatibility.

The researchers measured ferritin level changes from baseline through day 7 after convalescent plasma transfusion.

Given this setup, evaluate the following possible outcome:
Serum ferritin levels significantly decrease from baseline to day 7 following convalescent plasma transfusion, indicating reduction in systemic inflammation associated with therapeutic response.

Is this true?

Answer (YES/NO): YES